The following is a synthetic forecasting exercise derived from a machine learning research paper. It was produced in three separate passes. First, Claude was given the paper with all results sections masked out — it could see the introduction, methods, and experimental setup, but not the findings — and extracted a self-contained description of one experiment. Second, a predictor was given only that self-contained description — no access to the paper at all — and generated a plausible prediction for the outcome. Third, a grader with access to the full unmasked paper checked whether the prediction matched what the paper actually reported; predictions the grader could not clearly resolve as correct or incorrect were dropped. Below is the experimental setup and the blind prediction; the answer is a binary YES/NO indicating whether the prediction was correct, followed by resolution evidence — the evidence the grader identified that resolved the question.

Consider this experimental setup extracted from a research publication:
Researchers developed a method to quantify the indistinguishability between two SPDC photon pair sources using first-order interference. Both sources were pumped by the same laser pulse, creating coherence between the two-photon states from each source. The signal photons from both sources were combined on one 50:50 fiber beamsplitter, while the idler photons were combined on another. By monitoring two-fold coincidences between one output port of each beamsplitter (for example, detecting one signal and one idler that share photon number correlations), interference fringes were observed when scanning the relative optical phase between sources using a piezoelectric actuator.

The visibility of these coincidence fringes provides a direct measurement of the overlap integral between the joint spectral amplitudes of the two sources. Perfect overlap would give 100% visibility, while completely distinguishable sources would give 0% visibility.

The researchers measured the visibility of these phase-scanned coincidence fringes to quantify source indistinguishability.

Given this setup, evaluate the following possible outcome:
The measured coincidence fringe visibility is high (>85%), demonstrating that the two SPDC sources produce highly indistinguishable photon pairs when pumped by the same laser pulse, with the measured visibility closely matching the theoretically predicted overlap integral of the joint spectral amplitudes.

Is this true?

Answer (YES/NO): NO